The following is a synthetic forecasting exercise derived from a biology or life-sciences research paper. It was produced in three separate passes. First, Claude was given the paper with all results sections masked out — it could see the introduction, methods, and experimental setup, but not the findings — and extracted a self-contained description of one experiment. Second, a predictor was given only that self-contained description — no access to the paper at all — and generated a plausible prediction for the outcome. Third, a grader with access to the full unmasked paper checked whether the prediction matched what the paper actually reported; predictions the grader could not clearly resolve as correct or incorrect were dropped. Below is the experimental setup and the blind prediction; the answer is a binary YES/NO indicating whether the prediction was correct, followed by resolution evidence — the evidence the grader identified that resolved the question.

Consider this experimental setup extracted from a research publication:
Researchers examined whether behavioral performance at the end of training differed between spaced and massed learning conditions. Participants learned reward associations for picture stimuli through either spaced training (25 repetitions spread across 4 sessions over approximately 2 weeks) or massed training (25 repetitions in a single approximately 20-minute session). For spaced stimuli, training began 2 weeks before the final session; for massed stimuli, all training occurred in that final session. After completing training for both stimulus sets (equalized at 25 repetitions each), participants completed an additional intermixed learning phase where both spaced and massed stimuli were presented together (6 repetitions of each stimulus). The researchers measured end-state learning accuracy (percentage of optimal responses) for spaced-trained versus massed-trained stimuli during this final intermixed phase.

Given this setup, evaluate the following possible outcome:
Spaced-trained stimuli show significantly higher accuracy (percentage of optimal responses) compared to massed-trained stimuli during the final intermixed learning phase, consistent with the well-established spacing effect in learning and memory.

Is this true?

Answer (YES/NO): NO